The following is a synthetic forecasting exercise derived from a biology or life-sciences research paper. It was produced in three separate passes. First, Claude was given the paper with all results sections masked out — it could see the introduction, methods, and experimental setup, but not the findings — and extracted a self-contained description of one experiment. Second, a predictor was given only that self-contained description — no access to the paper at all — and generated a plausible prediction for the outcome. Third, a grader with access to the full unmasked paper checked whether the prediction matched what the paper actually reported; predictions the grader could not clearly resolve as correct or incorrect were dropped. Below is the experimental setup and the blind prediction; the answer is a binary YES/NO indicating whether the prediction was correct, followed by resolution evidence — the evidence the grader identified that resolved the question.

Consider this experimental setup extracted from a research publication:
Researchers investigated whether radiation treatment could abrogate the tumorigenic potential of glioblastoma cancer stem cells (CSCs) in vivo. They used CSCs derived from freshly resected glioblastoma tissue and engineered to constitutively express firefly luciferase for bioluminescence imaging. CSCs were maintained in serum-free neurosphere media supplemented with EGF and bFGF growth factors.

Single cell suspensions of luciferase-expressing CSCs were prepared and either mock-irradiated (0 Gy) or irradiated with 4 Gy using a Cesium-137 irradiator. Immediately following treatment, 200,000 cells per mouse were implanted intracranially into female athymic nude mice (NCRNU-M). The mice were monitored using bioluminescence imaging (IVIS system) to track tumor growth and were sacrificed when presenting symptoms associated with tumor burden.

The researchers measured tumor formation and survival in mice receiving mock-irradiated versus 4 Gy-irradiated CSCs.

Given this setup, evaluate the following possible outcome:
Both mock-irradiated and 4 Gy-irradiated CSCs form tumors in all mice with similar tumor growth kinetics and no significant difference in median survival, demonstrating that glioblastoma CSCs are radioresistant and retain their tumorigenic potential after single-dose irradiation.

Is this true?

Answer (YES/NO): NO